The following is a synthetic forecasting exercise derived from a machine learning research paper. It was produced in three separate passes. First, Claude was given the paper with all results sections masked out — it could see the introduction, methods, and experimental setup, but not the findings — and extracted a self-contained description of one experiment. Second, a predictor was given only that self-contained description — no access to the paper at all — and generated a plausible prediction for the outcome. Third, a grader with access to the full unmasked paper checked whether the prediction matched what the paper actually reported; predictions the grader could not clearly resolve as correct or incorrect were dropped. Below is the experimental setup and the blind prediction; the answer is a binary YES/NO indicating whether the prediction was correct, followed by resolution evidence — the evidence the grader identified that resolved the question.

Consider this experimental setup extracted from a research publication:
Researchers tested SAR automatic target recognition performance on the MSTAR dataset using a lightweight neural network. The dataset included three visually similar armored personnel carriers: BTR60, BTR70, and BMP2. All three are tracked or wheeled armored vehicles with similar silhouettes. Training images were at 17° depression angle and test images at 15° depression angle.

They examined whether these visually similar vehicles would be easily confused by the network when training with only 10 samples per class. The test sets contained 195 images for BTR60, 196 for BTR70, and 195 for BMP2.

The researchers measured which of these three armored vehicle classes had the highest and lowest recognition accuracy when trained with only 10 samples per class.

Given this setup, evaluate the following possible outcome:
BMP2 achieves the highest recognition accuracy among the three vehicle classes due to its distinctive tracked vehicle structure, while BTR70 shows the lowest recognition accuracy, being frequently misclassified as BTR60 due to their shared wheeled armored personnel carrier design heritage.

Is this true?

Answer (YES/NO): NO